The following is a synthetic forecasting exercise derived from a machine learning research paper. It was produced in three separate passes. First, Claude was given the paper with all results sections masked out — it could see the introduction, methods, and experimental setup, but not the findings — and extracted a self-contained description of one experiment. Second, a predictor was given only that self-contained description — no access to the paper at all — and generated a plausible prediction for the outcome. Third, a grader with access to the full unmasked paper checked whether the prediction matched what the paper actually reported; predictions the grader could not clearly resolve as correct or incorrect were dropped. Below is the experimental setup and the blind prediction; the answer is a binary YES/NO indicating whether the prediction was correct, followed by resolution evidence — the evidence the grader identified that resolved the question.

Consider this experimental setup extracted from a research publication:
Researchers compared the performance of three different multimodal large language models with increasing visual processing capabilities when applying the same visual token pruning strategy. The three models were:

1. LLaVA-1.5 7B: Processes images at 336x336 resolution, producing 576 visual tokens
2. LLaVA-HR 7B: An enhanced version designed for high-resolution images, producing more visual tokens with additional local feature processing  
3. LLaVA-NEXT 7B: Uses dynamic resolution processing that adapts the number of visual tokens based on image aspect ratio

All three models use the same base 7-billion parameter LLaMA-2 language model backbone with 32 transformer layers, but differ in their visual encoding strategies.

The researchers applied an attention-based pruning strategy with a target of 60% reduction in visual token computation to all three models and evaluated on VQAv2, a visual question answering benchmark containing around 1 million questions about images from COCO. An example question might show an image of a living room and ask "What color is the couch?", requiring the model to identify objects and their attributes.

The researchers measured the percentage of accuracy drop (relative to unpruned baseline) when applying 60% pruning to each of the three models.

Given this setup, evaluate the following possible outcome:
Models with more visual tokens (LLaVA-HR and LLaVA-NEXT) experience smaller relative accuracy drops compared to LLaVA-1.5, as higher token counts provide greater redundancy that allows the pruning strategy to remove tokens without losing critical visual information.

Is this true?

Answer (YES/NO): NO